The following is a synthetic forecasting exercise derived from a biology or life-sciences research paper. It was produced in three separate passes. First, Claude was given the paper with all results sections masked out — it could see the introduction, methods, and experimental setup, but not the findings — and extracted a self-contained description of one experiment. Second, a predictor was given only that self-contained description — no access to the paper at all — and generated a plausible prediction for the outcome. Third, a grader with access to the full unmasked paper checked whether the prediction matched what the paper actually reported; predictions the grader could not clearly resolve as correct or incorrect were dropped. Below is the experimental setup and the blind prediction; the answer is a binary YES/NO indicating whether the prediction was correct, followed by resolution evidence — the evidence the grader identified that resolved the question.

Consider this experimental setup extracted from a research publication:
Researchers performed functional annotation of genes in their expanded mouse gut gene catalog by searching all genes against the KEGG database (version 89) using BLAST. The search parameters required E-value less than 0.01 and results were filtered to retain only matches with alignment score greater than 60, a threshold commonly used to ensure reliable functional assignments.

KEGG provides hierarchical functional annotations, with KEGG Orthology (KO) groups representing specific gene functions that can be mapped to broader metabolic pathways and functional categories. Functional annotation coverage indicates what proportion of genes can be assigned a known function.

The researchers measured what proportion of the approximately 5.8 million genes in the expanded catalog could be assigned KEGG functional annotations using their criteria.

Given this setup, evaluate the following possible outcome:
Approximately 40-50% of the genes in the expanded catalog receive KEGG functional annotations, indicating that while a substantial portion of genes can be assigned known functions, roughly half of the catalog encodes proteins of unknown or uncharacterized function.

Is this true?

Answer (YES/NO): NO